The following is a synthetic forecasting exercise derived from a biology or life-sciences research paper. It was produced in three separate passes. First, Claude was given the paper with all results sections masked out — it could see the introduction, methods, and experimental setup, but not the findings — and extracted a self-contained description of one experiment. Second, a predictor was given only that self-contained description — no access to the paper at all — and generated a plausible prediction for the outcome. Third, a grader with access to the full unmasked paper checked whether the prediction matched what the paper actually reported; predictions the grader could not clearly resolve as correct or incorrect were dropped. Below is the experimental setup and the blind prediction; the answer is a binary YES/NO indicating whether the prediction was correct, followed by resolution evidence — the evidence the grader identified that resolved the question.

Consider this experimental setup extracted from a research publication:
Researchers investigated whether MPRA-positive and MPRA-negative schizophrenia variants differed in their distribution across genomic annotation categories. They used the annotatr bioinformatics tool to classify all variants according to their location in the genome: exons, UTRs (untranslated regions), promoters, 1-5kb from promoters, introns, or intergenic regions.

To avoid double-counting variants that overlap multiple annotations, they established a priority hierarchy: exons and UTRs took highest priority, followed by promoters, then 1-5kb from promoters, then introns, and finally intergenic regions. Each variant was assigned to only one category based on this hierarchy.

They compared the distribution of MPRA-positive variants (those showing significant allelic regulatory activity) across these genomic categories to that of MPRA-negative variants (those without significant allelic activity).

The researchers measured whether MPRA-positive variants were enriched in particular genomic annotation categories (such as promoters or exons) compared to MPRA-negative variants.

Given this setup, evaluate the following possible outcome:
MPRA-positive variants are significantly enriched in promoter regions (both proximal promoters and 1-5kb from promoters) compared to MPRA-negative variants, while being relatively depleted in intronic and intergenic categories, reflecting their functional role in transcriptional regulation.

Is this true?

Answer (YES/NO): NO